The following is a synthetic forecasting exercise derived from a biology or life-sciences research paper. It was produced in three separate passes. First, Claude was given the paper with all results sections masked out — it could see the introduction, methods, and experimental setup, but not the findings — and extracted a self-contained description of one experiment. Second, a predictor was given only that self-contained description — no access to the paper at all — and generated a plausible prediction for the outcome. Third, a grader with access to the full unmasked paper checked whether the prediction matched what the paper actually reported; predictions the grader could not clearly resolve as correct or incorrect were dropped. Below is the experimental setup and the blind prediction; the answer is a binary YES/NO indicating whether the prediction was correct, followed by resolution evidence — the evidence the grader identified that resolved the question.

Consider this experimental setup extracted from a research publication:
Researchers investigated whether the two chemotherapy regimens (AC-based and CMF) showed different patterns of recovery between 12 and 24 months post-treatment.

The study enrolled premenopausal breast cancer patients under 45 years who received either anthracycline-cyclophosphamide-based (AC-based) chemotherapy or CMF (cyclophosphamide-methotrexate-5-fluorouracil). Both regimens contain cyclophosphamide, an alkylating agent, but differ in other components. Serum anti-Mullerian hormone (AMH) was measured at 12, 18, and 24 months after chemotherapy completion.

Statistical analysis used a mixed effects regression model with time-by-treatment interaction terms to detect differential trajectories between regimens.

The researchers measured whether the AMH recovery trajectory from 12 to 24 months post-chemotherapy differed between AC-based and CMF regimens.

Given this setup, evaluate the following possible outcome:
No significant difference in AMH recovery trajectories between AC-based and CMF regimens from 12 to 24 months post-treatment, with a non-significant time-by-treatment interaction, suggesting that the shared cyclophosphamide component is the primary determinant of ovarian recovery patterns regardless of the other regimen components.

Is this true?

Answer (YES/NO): NO